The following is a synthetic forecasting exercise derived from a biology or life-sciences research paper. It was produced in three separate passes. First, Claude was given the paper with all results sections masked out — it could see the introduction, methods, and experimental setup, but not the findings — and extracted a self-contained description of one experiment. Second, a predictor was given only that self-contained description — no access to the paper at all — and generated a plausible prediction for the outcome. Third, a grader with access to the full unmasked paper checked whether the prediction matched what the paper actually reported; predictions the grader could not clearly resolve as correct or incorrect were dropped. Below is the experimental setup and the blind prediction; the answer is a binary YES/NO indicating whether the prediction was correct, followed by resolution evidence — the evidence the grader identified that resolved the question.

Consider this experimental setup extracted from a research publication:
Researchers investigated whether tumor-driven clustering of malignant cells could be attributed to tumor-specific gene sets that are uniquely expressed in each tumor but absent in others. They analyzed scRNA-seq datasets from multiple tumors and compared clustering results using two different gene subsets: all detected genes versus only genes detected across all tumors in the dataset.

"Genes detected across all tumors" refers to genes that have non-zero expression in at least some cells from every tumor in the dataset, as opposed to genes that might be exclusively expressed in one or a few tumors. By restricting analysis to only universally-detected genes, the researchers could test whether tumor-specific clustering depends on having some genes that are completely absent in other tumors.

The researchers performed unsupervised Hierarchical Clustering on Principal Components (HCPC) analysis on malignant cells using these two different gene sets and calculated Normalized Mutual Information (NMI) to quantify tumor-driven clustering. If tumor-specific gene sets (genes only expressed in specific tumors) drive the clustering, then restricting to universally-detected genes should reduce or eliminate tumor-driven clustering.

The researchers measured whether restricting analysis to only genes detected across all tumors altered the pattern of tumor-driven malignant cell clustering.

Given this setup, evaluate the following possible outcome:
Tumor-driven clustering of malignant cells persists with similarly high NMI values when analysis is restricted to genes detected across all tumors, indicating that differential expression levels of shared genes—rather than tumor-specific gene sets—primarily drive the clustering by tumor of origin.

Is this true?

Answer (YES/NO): YES